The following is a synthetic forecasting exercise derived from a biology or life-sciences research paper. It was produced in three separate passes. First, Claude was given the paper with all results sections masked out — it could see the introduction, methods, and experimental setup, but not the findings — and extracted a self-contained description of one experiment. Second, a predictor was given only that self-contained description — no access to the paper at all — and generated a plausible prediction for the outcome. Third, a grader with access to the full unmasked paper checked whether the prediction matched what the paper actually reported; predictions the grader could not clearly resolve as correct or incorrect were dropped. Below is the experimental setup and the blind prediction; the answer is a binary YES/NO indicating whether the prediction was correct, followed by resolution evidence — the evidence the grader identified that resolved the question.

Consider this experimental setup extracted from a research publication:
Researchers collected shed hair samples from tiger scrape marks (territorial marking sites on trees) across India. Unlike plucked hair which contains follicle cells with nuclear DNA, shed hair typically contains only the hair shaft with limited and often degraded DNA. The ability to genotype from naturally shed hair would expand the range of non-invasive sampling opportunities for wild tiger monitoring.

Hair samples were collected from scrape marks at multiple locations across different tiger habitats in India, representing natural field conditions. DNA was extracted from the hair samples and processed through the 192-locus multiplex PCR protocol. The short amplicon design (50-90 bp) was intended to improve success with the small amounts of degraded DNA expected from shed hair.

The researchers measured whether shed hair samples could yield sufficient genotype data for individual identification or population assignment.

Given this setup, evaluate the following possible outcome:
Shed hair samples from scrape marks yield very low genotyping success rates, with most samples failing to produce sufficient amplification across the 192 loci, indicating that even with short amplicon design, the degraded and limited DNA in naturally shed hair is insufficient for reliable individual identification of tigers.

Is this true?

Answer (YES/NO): NO